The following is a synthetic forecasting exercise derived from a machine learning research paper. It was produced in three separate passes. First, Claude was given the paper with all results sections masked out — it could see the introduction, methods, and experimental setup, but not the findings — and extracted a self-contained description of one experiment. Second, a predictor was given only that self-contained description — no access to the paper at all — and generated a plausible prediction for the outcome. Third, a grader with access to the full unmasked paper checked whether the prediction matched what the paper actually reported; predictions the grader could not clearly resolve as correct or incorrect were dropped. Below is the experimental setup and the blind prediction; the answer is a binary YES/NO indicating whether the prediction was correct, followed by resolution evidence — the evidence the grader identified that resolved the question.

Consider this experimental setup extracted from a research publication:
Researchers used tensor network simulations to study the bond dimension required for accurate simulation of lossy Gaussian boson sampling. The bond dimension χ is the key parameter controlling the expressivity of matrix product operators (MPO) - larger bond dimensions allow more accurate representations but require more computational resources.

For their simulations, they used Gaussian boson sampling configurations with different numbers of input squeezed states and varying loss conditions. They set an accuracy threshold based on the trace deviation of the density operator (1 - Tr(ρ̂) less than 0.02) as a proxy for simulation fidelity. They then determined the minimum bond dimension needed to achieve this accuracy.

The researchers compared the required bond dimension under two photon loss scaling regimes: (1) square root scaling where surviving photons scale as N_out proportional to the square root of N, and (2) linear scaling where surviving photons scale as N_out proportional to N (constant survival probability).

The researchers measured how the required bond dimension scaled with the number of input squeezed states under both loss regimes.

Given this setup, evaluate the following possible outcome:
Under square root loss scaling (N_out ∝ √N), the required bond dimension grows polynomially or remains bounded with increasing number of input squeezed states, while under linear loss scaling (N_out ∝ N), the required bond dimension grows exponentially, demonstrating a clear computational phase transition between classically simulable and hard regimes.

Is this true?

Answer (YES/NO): YES